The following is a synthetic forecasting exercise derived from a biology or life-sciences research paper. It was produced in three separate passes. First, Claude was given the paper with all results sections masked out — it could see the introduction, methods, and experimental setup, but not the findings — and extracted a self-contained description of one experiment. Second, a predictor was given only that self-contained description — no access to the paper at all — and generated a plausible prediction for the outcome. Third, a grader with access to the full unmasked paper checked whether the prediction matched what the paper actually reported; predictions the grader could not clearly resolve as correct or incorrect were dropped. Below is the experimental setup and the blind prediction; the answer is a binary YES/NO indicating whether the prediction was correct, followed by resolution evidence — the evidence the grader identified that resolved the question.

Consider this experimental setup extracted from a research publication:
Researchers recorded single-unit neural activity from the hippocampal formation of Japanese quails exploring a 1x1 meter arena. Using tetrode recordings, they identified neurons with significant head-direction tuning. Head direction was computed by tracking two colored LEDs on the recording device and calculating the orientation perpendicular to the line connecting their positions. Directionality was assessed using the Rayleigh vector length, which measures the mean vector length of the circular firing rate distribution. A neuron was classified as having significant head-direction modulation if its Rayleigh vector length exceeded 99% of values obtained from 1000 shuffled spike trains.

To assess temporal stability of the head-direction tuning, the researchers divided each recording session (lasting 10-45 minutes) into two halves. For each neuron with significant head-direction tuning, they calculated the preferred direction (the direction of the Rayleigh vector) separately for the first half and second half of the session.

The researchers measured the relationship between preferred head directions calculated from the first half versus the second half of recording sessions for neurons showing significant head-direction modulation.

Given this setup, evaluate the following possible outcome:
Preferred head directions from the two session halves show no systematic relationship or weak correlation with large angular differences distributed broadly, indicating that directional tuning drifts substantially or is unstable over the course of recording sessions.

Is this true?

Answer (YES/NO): NO